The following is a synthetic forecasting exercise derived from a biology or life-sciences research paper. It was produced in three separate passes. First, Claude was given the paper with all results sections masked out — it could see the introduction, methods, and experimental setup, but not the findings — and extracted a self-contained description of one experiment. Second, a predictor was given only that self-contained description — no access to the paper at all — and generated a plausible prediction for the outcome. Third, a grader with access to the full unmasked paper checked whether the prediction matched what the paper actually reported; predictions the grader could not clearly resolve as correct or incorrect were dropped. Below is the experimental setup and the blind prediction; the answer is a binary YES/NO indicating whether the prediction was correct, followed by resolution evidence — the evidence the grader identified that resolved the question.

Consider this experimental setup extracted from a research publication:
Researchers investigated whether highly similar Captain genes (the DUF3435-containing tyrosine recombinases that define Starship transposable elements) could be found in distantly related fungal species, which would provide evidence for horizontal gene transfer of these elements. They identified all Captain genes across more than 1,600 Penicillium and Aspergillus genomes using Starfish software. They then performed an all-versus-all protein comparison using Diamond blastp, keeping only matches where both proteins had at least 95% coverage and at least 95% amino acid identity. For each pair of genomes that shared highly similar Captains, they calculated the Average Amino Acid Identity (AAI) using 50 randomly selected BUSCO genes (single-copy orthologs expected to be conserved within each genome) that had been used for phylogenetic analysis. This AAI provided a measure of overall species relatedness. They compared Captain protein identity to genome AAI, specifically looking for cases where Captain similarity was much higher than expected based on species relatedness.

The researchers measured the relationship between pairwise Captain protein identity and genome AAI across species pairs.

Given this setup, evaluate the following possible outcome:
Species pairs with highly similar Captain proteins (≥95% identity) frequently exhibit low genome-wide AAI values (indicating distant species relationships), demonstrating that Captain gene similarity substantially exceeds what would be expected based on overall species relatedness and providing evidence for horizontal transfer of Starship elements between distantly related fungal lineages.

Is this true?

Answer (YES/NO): YES